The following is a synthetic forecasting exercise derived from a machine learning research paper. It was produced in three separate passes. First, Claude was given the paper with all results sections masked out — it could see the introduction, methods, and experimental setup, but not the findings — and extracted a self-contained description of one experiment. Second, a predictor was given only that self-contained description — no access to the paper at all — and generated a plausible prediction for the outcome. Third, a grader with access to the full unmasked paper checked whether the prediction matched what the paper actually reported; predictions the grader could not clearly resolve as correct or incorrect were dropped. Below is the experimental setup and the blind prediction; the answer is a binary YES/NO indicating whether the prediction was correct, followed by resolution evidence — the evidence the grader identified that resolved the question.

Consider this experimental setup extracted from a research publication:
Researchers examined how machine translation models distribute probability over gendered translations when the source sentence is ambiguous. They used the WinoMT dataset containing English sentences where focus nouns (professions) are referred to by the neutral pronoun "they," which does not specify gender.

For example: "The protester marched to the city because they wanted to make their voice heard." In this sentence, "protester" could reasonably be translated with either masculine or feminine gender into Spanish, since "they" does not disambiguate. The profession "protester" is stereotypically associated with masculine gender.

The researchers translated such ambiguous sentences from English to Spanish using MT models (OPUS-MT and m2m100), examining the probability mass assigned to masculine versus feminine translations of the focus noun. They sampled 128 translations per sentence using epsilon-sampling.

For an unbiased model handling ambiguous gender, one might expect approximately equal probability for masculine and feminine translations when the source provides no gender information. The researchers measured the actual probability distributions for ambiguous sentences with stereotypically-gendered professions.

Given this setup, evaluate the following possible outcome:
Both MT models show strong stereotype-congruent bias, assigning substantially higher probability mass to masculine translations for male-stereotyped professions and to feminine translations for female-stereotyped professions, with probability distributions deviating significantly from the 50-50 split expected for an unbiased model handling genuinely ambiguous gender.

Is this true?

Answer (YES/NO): NO